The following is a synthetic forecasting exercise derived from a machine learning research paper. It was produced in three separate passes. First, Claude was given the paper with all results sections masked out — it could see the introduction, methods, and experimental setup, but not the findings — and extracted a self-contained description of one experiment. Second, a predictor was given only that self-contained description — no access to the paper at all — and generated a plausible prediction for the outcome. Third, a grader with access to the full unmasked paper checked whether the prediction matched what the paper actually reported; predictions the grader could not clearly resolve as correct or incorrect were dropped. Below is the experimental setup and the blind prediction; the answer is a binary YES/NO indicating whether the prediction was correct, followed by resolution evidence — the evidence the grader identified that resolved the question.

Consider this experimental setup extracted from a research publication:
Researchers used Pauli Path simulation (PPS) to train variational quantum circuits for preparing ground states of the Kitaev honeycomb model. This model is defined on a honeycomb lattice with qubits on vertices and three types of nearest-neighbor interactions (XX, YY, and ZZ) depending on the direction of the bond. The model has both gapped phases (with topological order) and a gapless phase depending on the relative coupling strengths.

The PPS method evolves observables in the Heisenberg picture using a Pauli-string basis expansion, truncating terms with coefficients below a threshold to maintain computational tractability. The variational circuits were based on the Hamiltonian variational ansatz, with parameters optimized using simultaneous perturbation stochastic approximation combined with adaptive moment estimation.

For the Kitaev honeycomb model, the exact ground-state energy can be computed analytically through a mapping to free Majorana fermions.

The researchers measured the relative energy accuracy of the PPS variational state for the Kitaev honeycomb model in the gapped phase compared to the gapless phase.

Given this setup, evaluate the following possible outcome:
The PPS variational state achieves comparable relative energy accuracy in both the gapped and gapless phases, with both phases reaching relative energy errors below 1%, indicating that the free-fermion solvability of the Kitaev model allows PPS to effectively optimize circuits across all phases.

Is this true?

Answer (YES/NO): NO